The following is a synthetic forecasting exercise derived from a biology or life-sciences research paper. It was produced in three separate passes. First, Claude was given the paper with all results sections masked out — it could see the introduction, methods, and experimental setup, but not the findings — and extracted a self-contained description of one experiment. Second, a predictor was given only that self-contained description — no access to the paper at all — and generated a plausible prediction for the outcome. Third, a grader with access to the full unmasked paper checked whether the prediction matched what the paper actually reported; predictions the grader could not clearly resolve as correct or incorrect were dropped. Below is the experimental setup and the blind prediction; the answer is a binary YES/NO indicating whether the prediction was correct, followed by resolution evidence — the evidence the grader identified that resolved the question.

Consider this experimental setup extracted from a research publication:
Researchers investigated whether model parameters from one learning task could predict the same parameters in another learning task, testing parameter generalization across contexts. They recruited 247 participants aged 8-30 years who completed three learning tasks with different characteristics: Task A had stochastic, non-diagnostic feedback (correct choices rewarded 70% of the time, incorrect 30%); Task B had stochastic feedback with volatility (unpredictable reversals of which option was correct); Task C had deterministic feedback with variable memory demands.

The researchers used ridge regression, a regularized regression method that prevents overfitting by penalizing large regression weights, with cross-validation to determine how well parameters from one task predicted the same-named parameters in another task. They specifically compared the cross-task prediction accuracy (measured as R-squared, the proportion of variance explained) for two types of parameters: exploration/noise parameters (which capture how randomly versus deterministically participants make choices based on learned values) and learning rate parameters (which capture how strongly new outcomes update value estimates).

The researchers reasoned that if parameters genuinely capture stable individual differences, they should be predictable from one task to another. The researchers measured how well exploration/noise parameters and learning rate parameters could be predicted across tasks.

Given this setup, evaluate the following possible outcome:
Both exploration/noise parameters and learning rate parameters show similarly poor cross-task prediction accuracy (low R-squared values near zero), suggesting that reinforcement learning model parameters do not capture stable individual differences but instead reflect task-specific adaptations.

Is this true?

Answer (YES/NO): NO